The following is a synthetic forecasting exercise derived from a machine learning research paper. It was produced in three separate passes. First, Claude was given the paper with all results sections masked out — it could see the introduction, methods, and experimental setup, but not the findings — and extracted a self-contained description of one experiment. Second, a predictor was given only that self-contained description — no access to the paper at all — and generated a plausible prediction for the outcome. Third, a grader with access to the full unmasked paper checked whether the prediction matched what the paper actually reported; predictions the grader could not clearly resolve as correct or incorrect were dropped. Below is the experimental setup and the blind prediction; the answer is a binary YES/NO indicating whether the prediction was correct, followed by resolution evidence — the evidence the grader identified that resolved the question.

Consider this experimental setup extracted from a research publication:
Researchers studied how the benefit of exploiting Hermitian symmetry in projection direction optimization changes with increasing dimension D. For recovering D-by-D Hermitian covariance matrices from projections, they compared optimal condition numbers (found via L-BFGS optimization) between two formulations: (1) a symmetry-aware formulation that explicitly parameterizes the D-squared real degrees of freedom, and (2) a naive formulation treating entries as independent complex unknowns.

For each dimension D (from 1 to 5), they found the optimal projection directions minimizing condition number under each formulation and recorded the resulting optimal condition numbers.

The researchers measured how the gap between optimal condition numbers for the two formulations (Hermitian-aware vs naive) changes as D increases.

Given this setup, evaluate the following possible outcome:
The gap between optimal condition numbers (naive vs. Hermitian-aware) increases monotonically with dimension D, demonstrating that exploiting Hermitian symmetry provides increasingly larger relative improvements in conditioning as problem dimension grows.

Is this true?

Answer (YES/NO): YES